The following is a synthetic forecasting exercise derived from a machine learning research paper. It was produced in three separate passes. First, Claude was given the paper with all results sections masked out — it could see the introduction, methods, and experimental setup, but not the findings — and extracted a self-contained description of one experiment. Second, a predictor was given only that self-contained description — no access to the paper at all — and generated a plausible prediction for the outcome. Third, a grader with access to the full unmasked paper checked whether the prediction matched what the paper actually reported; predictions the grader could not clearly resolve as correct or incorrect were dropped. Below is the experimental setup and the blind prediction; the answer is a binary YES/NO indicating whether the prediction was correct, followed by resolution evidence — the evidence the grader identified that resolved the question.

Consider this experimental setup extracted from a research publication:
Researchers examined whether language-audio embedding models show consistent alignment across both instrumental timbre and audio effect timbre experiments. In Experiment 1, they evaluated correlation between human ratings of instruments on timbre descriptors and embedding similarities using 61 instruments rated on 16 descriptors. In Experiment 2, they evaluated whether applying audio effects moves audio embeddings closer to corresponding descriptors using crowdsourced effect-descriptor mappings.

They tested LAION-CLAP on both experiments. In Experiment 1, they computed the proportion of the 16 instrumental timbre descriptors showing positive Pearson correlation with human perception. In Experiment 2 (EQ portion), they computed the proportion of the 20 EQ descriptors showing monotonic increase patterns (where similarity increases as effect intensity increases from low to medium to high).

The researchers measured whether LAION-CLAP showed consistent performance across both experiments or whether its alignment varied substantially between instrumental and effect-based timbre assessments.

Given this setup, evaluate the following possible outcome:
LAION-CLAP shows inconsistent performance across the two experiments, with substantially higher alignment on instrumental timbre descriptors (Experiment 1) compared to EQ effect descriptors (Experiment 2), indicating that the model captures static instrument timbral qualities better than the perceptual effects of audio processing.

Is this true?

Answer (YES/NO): NO